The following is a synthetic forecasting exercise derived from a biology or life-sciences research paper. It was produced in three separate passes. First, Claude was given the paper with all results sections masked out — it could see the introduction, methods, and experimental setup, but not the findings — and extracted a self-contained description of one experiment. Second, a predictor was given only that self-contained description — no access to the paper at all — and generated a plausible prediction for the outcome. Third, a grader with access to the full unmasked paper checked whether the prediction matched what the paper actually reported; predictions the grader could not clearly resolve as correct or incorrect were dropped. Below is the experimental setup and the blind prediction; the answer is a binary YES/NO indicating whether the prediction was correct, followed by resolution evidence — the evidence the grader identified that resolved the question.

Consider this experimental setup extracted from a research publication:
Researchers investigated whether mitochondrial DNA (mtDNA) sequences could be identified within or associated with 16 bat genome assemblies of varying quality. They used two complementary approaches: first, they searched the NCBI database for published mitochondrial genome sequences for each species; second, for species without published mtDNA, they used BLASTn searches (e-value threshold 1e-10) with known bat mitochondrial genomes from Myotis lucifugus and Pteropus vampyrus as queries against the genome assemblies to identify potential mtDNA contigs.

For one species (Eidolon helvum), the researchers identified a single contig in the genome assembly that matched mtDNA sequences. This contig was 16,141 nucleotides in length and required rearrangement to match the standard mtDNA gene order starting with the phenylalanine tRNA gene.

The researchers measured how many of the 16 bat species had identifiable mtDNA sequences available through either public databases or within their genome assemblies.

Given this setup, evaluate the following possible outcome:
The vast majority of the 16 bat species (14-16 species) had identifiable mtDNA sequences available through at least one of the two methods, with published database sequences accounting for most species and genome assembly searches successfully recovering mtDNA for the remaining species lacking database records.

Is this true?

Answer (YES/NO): NO